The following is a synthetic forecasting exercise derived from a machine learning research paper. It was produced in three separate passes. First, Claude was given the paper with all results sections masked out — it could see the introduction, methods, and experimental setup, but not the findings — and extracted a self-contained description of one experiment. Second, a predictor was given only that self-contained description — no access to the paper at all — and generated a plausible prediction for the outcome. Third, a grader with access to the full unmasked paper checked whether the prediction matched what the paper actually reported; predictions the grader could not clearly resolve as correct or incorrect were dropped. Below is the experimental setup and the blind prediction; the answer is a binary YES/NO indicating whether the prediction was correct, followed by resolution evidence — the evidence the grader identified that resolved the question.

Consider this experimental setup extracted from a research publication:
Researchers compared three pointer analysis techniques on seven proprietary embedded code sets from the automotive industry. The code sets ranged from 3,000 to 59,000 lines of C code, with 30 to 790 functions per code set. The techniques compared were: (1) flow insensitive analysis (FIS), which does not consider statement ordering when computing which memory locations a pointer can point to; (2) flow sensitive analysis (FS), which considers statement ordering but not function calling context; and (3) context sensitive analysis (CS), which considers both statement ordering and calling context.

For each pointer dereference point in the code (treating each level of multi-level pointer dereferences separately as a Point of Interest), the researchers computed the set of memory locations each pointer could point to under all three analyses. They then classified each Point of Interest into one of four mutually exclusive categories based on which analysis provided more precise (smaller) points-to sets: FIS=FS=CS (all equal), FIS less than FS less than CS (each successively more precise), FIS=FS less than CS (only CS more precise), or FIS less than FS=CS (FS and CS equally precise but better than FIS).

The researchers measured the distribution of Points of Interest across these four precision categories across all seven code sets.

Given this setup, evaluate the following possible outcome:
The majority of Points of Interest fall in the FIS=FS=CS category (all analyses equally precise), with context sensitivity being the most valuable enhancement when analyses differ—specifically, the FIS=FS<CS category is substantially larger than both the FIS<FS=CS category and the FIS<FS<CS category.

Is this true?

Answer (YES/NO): NO